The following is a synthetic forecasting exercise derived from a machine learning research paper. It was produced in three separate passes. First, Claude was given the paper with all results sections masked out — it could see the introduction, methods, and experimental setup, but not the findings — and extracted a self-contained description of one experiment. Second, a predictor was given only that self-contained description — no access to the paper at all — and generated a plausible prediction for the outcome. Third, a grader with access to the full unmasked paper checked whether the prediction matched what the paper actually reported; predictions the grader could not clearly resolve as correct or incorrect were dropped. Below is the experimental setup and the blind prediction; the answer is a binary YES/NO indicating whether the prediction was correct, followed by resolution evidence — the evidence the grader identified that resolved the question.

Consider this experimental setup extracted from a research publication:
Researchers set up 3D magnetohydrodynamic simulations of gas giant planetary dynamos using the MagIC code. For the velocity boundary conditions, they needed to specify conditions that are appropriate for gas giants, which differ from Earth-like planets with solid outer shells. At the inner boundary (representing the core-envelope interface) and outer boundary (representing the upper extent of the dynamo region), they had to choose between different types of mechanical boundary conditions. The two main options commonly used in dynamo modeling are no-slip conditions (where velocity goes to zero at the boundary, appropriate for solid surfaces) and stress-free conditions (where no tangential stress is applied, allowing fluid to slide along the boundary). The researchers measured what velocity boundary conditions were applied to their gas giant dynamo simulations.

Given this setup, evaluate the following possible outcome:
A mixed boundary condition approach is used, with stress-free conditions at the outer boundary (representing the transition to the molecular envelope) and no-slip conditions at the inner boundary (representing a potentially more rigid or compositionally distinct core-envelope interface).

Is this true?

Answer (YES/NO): NO